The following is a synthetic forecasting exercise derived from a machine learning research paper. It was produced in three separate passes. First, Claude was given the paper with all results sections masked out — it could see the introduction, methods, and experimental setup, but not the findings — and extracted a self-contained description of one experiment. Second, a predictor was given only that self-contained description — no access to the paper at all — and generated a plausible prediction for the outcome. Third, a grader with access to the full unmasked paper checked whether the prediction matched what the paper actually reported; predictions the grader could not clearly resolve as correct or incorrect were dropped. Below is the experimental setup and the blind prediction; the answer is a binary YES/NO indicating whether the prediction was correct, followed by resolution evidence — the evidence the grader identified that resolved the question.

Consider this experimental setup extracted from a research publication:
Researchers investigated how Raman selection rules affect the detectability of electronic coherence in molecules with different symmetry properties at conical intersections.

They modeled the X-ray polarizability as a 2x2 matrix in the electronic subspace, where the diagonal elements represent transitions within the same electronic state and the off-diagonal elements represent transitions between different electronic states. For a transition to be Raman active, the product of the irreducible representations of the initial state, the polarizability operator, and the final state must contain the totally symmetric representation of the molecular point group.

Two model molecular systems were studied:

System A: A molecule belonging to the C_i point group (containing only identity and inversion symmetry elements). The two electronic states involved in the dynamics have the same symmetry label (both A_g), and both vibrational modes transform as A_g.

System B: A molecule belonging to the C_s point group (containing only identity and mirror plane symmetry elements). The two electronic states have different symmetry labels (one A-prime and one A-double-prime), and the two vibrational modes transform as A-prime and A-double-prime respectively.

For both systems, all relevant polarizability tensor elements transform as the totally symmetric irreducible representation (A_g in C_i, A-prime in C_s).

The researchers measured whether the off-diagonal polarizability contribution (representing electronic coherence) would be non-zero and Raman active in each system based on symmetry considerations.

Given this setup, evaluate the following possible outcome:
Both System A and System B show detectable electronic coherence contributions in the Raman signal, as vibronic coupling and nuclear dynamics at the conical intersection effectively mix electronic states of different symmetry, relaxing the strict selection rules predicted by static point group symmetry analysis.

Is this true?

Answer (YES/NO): NO